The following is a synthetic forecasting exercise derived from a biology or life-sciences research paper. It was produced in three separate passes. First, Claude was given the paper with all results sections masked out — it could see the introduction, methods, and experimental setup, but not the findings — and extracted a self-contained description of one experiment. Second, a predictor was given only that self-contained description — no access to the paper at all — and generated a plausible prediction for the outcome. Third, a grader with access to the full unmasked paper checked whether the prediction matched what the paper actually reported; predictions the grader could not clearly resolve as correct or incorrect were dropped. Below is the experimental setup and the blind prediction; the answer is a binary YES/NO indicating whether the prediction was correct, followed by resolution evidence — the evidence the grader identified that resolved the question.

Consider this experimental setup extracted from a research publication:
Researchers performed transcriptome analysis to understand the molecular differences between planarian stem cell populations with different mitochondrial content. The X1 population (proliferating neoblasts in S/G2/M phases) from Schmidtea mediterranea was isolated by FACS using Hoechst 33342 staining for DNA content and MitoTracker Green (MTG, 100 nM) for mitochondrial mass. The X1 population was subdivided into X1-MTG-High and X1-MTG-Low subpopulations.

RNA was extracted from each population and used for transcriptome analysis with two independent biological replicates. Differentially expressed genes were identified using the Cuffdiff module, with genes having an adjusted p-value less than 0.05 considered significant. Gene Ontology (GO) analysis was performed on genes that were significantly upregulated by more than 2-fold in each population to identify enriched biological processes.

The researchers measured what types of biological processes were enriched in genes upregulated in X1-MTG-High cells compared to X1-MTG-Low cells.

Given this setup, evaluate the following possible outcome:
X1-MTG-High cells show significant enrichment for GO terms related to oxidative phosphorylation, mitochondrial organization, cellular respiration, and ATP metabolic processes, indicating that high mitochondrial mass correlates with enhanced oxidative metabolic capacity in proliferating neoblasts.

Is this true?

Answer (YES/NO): NO